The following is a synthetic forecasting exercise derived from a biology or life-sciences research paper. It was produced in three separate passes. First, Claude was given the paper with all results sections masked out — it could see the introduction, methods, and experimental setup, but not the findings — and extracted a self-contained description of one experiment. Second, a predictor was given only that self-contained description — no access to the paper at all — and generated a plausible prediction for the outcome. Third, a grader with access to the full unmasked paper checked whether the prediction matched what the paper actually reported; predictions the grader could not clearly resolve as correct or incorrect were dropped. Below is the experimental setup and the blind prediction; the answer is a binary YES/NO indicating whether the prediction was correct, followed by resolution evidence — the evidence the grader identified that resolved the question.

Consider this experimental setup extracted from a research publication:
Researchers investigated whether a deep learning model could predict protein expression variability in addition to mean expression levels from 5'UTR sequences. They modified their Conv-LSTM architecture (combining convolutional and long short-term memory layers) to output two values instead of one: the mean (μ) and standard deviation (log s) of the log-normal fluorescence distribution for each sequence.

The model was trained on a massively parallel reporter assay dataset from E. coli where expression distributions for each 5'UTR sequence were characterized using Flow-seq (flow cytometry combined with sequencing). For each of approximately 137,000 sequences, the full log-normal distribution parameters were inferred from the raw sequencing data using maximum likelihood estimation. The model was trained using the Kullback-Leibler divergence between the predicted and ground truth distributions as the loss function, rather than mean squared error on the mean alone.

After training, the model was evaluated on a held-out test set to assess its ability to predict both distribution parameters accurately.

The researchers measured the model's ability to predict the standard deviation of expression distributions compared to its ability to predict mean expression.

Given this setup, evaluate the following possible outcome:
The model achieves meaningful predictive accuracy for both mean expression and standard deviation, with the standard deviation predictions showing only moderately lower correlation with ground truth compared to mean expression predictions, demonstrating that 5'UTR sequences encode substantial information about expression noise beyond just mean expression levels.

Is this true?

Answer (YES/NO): NO